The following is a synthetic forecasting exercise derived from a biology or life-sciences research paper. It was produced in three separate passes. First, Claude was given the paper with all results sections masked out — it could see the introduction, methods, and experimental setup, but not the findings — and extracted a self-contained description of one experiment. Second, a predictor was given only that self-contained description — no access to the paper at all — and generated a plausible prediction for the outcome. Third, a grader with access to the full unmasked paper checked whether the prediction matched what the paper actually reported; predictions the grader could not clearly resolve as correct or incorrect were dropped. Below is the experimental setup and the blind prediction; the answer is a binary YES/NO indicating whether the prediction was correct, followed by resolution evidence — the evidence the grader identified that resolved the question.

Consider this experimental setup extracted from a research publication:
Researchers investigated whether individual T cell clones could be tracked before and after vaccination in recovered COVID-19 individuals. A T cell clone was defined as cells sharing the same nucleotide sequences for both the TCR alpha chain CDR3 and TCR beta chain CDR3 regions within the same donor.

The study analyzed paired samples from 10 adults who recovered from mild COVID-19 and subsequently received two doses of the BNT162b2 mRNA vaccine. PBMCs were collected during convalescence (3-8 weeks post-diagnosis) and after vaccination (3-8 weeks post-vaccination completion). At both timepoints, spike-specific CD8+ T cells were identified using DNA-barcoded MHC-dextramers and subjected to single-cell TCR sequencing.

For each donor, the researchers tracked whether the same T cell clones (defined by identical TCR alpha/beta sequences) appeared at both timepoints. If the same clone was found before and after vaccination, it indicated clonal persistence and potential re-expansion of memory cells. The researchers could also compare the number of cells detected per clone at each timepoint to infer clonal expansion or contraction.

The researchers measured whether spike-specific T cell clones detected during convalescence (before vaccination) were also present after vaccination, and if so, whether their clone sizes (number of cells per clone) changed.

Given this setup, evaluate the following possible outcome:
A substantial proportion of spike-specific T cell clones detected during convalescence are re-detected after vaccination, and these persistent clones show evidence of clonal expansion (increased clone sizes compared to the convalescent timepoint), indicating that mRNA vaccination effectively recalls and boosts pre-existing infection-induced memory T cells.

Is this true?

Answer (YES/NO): YES